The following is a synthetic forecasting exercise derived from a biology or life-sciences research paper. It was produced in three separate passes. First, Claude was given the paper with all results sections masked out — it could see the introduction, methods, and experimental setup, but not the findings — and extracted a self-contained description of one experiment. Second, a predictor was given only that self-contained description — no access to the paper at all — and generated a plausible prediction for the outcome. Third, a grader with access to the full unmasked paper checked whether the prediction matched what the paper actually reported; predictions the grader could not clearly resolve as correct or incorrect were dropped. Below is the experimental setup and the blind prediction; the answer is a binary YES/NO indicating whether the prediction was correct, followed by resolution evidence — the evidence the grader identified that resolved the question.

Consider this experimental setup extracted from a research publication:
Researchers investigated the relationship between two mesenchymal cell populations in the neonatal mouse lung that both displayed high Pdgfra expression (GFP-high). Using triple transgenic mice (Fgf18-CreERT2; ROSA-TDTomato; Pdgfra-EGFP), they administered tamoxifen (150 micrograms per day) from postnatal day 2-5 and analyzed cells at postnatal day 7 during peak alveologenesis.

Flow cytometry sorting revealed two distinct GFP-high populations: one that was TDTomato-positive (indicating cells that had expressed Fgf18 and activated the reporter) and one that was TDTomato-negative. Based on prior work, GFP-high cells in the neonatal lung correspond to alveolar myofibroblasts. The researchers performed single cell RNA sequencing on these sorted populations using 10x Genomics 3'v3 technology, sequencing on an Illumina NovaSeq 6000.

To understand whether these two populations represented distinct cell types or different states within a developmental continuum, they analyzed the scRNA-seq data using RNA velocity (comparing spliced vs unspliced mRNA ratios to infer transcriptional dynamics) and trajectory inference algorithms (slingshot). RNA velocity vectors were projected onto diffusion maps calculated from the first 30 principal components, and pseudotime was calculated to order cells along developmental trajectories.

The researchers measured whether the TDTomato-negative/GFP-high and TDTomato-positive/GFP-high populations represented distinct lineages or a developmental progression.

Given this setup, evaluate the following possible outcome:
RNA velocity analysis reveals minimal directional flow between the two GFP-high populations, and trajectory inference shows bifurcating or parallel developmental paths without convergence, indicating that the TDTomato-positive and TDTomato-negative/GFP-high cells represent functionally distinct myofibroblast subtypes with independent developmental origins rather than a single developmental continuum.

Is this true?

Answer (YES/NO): NO